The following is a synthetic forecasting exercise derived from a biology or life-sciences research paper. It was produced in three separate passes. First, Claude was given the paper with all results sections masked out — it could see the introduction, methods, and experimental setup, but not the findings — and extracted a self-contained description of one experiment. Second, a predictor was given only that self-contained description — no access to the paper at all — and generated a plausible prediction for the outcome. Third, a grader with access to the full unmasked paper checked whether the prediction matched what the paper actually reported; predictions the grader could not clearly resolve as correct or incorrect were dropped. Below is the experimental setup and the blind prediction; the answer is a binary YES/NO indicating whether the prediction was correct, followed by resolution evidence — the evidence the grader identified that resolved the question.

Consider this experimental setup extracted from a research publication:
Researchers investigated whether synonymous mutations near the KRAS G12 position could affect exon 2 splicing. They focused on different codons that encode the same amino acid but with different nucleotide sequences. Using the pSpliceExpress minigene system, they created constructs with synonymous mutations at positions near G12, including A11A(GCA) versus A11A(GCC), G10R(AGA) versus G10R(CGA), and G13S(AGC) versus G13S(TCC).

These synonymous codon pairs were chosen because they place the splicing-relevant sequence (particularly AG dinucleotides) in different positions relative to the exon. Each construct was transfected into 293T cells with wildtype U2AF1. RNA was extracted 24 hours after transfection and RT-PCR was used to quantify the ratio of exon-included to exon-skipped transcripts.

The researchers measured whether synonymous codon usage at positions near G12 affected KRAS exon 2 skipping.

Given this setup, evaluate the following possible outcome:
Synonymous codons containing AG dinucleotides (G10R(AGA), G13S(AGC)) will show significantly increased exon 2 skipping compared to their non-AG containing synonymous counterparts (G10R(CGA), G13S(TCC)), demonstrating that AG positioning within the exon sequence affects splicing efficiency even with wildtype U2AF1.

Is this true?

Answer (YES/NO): YES